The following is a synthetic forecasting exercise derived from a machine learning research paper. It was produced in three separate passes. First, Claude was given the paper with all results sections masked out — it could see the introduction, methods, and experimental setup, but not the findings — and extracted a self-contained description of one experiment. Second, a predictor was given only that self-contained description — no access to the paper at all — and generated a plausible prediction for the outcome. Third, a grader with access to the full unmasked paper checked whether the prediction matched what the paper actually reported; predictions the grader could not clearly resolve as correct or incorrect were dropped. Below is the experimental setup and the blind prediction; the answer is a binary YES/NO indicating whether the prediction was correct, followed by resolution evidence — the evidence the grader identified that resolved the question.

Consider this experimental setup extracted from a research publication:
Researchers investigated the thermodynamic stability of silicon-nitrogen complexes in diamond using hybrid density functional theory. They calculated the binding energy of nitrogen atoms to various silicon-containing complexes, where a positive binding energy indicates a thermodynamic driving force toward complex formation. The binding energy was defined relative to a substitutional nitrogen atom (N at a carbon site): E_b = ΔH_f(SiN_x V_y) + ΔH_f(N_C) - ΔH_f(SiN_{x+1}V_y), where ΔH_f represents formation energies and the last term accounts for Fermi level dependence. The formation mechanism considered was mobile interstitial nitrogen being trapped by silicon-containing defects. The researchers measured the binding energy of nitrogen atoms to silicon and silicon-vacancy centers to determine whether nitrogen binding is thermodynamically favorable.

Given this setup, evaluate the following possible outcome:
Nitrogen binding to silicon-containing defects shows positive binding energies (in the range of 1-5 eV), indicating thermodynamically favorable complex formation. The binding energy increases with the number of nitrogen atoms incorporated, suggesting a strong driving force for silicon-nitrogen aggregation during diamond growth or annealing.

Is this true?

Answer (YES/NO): NO